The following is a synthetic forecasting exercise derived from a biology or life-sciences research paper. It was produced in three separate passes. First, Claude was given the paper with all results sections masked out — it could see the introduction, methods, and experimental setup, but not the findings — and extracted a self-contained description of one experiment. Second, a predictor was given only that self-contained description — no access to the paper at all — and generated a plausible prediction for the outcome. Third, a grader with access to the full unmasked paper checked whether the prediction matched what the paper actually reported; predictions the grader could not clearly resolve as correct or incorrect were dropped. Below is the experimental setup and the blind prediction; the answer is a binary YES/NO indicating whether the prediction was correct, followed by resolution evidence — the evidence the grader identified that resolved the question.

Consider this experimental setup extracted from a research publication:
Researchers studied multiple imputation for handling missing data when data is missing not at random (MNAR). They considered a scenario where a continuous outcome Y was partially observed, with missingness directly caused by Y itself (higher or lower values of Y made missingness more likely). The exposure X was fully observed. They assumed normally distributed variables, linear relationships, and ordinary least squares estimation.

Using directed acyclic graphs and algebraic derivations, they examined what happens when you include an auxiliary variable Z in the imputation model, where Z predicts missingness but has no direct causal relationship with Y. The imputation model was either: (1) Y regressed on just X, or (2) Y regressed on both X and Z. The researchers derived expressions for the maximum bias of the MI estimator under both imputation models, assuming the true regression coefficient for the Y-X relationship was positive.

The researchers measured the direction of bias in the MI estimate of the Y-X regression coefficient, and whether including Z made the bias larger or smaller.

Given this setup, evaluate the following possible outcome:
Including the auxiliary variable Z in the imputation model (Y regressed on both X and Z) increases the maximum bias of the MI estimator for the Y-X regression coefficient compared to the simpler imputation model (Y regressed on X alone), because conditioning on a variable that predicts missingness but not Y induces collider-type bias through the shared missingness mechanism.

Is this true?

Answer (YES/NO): YES